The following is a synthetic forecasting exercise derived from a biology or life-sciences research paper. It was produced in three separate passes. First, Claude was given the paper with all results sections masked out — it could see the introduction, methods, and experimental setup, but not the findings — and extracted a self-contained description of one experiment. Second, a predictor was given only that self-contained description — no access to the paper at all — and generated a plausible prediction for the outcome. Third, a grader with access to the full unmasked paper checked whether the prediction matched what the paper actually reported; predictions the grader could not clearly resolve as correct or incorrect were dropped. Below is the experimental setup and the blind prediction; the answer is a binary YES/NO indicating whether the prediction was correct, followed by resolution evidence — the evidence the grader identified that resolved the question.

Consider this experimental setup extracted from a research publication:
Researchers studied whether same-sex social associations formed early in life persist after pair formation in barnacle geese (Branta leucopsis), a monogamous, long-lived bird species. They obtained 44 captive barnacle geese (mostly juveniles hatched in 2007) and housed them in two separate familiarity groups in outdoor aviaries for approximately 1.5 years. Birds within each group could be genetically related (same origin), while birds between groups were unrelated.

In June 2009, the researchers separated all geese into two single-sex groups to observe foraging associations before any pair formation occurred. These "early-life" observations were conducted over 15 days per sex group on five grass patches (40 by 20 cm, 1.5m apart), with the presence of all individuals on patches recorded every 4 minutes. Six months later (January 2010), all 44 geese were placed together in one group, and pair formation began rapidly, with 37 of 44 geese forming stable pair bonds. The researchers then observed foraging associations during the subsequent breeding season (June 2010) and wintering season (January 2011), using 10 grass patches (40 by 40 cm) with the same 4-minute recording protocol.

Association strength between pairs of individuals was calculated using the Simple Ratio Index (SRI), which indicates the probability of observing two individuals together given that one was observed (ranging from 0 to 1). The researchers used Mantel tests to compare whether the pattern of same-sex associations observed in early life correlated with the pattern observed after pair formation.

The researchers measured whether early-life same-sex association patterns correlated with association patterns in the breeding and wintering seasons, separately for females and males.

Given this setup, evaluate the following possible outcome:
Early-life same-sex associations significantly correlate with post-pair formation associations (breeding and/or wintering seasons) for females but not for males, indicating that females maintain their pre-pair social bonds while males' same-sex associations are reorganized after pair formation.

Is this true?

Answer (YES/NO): NO